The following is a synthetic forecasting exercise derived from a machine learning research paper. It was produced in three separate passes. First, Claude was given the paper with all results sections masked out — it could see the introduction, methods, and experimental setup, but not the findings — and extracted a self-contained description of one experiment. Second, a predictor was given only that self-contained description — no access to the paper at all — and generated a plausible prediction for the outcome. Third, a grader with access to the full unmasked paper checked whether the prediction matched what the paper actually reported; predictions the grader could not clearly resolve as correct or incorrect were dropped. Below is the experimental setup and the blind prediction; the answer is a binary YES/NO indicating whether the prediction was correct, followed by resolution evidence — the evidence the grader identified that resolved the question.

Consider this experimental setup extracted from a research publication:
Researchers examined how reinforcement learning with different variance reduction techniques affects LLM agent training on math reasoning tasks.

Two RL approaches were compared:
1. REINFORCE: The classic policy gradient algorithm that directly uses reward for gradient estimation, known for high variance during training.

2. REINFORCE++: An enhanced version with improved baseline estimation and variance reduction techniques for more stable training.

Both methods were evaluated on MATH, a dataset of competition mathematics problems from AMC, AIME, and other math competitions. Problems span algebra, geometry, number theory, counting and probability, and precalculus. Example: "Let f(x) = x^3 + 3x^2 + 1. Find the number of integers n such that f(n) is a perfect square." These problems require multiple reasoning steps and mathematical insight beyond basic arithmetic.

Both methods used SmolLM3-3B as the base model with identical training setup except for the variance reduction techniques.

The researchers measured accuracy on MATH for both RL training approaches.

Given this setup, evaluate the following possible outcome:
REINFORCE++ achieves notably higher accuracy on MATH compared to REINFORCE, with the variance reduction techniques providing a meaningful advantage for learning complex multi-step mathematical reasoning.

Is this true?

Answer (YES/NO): NO